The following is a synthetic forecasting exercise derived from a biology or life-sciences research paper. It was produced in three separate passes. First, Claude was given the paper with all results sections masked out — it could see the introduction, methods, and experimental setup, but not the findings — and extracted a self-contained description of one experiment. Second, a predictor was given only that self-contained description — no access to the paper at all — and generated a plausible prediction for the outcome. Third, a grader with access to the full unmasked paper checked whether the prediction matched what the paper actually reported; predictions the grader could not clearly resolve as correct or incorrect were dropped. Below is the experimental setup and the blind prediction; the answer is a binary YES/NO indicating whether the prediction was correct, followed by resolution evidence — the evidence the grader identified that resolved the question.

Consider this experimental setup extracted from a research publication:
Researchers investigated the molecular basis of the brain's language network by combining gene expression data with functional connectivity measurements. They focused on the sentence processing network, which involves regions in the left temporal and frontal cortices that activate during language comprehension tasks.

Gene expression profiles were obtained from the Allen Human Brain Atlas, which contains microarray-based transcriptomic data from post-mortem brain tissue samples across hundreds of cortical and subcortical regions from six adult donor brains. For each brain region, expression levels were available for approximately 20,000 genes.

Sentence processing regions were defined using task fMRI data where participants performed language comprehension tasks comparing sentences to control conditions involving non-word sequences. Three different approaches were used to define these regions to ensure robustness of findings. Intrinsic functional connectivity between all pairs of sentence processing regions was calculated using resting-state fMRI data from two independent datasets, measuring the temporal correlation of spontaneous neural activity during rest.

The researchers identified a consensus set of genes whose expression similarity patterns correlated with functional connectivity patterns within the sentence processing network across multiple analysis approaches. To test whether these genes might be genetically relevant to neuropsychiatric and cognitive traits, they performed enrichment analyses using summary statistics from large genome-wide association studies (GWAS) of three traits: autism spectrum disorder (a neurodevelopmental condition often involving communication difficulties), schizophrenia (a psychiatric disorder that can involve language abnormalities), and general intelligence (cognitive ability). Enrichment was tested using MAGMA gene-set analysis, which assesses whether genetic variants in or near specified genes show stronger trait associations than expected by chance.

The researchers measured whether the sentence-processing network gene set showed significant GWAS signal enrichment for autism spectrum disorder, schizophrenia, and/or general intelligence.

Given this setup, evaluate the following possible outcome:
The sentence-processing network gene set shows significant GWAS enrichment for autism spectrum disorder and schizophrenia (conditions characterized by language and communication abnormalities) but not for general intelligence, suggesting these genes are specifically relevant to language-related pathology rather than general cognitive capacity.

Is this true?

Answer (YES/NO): NO